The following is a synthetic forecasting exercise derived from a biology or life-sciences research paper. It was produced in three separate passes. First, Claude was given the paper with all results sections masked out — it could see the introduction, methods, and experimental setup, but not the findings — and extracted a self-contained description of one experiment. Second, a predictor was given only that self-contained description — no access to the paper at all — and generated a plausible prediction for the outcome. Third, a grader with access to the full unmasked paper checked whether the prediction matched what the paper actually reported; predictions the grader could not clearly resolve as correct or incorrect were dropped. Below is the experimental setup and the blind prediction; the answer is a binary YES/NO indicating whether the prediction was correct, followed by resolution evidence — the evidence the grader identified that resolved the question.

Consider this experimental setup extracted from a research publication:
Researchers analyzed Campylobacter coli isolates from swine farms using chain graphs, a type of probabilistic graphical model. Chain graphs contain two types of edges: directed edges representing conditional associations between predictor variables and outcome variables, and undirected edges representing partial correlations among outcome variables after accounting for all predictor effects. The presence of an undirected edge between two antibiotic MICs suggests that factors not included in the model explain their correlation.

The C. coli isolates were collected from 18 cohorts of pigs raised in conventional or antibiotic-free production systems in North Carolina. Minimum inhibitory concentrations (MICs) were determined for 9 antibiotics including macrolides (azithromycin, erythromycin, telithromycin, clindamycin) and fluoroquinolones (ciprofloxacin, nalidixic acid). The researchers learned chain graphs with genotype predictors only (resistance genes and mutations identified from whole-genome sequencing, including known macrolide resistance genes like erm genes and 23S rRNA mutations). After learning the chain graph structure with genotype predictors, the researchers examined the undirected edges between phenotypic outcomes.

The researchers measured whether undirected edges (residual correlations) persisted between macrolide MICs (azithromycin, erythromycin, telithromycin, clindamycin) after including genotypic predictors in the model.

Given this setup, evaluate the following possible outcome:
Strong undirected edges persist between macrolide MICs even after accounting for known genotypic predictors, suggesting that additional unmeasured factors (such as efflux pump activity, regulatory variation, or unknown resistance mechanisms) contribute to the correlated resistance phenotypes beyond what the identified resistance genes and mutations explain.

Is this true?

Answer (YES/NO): YES